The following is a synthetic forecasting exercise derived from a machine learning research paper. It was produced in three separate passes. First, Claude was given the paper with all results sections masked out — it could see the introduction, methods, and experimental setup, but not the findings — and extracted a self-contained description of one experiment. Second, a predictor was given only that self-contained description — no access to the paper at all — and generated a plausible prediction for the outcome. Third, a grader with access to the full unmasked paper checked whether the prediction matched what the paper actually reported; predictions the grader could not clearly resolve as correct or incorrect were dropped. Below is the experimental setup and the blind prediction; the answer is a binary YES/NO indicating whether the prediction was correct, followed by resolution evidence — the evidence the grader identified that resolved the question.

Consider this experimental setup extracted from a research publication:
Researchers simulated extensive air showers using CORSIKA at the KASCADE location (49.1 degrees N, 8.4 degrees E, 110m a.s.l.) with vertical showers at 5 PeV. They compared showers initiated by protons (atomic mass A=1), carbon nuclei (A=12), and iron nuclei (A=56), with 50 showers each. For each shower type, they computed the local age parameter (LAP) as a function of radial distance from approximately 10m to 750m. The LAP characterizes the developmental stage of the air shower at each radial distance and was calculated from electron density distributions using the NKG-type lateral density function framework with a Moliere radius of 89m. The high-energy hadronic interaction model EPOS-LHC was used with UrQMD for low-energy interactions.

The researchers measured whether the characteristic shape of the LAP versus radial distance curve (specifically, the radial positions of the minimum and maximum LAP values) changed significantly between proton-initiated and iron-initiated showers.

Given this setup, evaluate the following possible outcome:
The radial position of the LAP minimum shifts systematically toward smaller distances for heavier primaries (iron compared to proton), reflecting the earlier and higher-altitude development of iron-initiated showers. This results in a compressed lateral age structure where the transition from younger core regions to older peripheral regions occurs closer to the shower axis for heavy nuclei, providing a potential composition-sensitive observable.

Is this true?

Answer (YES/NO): NO